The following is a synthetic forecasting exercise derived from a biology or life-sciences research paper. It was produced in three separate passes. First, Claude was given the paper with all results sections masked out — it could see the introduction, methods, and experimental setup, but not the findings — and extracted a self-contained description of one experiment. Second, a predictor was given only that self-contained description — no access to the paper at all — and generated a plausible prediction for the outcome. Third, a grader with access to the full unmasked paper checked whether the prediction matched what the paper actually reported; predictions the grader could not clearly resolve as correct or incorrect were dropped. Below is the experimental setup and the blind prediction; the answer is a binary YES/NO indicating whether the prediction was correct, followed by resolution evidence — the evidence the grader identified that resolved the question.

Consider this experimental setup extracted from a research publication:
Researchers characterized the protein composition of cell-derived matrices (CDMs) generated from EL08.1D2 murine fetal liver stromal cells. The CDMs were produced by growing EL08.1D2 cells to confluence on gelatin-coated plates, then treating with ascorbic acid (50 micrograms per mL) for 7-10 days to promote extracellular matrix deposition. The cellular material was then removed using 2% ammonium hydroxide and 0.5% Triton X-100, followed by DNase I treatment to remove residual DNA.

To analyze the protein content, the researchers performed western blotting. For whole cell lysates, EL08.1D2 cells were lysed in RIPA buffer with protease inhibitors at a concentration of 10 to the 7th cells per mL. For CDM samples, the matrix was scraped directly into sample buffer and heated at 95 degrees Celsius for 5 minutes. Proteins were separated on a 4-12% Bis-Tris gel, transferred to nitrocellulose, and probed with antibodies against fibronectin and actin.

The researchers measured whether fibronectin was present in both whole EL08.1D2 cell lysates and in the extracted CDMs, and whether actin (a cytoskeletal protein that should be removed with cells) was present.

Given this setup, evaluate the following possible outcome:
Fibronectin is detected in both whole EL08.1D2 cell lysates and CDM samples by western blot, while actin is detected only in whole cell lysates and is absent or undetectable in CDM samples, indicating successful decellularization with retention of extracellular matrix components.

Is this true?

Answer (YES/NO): NO